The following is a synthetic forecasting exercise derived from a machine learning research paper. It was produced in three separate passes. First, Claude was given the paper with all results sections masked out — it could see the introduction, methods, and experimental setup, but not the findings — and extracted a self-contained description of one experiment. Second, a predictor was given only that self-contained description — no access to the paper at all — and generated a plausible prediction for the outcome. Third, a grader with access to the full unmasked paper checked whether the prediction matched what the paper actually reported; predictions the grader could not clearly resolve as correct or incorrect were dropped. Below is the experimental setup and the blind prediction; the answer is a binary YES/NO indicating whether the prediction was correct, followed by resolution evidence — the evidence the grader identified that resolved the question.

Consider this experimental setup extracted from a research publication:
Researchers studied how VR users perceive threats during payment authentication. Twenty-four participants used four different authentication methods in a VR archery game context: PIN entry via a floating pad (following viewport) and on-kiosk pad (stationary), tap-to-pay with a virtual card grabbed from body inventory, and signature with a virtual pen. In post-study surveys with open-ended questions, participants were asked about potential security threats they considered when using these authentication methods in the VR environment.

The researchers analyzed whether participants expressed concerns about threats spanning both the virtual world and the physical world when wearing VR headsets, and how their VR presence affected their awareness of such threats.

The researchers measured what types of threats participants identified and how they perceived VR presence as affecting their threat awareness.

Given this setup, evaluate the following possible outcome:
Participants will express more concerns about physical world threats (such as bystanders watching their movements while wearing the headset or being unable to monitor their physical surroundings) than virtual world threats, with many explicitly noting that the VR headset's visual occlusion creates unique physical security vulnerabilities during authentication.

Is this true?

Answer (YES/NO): NO